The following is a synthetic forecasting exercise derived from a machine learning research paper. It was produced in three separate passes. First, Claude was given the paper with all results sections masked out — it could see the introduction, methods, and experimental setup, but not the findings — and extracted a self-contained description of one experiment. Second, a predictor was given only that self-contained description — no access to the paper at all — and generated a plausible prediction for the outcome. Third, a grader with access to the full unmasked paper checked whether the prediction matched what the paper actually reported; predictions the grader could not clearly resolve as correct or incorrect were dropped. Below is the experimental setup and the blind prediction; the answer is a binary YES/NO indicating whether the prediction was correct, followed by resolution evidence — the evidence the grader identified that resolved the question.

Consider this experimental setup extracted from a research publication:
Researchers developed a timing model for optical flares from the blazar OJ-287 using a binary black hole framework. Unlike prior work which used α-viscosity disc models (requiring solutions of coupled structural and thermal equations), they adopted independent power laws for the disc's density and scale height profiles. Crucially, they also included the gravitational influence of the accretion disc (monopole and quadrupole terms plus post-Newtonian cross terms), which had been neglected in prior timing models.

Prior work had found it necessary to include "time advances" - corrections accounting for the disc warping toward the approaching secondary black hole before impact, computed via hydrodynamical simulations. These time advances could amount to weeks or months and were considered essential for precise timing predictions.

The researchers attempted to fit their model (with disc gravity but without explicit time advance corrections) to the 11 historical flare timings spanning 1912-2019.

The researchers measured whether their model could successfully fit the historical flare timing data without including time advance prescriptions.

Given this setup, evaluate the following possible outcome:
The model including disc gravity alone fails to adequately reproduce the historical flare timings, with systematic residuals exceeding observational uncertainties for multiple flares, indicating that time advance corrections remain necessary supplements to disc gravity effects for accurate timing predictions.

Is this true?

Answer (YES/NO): NO